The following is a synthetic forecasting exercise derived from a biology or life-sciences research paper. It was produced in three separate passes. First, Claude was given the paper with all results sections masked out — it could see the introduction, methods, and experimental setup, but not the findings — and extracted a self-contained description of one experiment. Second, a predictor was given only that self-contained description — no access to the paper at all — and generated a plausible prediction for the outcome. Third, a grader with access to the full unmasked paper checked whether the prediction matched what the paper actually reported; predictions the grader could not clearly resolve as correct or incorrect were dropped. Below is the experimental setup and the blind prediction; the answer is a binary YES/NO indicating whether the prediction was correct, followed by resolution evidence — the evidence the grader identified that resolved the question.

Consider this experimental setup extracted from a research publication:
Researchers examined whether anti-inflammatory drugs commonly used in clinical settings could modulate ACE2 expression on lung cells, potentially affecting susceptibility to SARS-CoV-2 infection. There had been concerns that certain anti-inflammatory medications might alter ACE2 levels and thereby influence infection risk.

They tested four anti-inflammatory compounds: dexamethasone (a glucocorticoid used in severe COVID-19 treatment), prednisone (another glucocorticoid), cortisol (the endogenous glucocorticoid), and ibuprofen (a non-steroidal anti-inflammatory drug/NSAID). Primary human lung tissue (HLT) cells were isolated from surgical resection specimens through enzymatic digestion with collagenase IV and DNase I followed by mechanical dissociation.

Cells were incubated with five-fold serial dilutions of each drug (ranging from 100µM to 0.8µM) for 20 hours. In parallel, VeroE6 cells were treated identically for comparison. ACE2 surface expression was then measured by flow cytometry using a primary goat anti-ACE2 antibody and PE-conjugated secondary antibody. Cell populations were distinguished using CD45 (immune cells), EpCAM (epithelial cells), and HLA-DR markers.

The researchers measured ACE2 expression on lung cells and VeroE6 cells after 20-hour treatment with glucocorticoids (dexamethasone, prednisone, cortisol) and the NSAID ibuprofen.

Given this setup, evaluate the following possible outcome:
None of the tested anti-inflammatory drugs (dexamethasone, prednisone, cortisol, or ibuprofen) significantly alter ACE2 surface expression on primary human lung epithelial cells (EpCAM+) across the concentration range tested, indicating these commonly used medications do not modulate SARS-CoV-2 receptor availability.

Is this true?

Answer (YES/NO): YES